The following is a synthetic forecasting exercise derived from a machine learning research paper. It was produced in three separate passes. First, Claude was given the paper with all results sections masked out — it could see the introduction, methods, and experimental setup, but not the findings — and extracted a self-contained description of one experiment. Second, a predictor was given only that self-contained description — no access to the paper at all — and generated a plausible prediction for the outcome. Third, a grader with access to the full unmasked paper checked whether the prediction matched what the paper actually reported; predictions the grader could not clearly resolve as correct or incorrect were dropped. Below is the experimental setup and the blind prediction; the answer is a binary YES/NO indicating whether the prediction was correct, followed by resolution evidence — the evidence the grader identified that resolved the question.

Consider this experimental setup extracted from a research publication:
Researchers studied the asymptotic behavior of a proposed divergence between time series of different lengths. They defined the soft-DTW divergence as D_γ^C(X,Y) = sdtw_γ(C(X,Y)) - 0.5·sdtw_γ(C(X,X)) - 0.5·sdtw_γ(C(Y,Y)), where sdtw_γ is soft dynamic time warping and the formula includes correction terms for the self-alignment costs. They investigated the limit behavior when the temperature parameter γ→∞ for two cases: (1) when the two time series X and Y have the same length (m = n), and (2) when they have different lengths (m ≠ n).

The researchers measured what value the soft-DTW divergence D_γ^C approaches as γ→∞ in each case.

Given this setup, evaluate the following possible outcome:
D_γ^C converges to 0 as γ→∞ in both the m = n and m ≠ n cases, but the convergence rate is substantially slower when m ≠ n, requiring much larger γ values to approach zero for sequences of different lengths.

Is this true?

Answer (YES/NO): NO